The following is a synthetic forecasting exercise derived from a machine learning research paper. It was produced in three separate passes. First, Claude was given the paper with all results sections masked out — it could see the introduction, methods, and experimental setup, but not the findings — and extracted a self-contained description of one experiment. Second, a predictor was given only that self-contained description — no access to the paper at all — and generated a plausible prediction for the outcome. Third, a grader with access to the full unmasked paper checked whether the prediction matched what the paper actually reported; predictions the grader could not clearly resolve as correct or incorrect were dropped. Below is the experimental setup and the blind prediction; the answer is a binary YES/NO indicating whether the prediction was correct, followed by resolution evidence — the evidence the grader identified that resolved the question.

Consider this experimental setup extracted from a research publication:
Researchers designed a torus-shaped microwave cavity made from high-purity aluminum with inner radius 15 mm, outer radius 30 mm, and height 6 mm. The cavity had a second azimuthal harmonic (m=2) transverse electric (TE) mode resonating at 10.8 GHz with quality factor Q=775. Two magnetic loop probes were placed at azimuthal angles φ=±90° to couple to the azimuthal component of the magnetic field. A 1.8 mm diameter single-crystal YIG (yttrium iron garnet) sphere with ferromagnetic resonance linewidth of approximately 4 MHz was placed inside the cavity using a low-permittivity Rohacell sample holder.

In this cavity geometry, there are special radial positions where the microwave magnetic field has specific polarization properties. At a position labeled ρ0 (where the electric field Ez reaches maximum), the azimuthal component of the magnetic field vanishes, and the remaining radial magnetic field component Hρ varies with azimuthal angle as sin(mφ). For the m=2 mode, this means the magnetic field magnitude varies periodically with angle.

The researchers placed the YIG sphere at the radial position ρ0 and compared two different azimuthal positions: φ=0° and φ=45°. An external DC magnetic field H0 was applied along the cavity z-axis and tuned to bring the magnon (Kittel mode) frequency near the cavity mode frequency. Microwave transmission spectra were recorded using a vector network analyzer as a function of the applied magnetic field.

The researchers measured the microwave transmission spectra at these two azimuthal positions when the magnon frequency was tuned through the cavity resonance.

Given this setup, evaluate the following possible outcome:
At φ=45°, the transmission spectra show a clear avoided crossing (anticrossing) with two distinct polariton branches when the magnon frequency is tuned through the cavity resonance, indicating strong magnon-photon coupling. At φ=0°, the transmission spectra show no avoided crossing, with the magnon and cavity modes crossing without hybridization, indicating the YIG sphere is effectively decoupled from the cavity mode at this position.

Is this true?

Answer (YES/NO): NO